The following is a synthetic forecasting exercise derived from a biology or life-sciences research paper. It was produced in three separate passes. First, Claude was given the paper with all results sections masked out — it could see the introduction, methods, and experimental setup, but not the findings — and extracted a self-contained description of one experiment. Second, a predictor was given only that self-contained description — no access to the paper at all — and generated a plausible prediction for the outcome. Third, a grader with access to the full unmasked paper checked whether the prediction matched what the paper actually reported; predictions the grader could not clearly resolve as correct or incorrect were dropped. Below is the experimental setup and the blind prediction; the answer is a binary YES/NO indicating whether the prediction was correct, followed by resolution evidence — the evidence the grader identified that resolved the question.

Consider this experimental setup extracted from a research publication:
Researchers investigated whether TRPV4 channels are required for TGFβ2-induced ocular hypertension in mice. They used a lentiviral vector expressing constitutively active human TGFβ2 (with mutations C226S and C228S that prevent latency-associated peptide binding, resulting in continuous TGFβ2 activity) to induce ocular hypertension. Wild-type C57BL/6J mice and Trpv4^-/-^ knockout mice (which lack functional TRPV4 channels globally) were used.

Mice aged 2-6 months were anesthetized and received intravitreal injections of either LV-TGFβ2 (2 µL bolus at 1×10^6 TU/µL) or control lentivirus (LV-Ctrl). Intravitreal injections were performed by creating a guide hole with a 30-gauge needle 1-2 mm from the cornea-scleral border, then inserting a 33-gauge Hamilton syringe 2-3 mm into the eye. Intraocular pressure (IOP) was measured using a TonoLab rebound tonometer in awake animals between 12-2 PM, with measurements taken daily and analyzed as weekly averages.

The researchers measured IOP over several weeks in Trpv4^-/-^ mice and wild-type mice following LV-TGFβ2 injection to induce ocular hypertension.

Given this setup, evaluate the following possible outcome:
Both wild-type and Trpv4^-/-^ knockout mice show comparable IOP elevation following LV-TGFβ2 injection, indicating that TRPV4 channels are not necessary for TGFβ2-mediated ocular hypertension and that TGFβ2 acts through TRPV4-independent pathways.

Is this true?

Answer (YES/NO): NO